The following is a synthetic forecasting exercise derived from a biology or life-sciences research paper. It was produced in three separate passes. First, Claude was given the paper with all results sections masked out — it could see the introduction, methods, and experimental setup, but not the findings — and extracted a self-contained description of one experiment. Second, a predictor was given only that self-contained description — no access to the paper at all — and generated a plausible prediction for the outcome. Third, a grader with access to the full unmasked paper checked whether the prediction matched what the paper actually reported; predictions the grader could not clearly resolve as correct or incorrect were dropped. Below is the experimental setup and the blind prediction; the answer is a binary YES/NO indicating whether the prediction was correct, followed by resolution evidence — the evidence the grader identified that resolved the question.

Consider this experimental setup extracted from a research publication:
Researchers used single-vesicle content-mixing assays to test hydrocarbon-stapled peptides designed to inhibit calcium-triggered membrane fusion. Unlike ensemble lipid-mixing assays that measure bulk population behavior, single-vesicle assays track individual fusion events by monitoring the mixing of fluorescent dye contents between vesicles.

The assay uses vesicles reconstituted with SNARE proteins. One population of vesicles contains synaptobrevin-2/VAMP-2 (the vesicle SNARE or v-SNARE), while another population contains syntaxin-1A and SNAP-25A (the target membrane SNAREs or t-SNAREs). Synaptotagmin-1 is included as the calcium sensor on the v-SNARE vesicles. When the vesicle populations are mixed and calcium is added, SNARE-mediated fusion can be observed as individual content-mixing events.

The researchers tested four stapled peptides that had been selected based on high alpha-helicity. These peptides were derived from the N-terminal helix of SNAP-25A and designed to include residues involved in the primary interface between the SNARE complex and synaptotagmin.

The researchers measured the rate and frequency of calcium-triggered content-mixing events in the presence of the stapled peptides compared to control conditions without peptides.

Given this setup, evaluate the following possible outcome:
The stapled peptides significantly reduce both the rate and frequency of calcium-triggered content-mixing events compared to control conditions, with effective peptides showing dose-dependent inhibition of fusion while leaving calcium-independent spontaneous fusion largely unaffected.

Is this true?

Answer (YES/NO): NO